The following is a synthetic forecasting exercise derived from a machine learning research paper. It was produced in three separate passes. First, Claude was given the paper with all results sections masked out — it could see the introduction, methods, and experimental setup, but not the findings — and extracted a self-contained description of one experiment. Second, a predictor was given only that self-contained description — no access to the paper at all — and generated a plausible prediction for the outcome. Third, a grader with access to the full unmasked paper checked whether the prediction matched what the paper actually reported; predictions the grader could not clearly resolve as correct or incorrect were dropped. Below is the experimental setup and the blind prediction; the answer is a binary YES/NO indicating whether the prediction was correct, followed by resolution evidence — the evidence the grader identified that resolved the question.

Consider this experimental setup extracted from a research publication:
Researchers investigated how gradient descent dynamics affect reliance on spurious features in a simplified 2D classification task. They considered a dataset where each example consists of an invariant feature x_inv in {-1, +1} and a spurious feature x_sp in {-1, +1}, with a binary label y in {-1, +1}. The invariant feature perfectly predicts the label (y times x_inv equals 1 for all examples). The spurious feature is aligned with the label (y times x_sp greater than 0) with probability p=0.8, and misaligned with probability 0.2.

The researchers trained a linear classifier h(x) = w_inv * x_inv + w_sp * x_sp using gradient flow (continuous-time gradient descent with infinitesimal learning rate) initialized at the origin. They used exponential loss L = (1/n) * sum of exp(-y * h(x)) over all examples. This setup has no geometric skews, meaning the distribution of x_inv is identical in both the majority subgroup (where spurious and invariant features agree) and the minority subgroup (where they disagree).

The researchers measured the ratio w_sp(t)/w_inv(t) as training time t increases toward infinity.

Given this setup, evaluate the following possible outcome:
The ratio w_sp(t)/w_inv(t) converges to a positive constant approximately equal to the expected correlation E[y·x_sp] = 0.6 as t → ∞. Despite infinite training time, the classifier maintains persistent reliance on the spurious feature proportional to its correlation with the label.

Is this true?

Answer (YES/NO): NO